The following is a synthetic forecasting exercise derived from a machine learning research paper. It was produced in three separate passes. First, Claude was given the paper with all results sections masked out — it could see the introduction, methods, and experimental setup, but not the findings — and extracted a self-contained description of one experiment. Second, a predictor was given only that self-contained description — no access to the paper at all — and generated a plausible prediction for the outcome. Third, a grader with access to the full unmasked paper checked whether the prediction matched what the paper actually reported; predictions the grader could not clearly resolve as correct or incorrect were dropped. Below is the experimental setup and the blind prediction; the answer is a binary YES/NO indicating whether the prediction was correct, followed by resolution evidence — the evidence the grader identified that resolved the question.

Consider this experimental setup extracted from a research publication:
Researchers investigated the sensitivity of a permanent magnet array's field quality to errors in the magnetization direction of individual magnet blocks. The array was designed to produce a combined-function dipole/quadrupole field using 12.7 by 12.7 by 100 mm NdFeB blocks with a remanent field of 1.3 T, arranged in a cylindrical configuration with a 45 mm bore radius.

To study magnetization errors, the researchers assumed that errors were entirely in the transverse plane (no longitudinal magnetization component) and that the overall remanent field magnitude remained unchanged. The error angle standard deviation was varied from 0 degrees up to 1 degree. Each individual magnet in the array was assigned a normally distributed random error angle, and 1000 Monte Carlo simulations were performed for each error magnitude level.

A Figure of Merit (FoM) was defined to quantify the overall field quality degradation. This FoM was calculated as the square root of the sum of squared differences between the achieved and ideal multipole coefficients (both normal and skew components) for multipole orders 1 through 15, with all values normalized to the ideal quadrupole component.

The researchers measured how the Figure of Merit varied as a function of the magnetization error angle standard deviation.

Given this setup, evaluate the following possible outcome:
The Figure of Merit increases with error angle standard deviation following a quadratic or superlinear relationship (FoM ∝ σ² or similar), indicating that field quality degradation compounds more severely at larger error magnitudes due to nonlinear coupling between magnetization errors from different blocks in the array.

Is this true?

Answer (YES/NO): NO